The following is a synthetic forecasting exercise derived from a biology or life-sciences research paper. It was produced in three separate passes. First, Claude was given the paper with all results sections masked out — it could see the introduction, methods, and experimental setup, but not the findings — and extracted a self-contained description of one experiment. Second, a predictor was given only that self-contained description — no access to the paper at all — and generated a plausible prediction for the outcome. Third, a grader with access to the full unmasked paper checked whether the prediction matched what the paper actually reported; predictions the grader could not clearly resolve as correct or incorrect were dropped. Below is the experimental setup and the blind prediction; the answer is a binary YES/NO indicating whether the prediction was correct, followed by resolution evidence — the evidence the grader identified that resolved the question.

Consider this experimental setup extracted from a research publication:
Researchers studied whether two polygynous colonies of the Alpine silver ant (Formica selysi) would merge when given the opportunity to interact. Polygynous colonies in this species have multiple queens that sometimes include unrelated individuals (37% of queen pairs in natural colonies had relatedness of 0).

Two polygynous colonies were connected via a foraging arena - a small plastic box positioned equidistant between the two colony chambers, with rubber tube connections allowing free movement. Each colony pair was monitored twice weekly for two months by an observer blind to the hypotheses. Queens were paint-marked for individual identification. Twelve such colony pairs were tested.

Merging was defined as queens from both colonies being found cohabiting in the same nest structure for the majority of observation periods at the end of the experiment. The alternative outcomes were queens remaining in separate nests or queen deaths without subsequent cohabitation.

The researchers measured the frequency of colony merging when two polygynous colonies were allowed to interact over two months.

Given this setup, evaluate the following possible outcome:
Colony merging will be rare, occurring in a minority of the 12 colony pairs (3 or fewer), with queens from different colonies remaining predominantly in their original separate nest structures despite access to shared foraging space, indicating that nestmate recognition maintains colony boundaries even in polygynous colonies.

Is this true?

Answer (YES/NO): NO